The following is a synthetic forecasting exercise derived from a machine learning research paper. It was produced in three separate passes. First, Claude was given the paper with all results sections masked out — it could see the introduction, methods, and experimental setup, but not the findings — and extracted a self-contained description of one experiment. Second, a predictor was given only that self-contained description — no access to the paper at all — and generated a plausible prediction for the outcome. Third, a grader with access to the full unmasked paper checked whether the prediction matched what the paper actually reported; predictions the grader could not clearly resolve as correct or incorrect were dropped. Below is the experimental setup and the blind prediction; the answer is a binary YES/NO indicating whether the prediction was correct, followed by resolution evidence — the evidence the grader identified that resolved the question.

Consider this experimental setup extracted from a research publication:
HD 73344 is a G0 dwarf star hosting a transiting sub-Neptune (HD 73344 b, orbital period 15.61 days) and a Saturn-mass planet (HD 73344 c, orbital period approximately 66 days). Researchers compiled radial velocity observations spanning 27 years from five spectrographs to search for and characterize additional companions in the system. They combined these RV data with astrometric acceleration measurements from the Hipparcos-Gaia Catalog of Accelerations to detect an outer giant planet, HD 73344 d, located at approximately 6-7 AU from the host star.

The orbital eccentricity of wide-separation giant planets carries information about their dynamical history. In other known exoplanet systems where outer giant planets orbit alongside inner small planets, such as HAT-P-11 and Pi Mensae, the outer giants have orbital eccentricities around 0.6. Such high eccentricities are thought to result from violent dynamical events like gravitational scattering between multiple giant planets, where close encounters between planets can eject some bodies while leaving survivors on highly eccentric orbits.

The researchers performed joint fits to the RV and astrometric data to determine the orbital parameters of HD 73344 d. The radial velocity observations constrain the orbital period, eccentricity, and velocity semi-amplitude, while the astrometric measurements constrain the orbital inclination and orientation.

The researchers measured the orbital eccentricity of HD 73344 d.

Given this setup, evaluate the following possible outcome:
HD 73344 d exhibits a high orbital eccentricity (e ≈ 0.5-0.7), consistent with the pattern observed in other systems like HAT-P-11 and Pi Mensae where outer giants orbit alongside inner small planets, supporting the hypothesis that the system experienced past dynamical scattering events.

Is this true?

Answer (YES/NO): NO